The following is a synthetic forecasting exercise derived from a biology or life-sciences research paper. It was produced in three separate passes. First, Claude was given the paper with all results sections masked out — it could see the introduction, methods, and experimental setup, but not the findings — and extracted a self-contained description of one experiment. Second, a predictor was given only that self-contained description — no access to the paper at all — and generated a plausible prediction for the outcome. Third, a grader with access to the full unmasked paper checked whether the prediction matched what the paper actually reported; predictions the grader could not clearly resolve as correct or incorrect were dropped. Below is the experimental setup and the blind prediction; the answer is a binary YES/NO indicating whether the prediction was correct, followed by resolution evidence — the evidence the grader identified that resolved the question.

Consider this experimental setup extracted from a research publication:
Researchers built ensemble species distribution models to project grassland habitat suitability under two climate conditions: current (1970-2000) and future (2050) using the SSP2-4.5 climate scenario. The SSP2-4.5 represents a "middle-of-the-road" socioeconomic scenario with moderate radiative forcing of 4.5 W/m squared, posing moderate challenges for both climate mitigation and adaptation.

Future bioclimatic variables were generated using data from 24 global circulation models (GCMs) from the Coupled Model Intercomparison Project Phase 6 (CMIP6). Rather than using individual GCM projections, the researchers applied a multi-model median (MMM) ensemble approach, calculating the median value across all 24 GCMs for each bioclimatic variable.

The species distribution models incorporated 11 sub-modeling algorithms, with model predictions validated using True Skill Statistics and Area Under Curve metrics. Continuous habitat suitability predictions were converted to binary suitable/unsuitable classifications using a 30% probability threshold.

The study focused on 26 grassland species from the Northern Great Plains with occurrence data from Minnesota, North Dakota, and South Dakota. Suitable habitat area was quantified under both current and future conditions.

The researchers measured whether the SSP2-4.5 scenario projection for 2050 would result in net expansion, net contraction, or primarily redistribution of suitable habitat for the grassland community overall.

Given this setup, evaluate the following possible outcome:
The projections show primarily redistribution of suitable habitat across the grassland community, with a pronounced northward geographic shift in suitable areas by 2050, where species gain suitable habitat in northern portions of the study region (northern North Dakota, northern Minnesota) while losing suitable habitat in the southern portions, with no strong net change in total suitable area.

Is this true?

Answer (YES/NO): NO